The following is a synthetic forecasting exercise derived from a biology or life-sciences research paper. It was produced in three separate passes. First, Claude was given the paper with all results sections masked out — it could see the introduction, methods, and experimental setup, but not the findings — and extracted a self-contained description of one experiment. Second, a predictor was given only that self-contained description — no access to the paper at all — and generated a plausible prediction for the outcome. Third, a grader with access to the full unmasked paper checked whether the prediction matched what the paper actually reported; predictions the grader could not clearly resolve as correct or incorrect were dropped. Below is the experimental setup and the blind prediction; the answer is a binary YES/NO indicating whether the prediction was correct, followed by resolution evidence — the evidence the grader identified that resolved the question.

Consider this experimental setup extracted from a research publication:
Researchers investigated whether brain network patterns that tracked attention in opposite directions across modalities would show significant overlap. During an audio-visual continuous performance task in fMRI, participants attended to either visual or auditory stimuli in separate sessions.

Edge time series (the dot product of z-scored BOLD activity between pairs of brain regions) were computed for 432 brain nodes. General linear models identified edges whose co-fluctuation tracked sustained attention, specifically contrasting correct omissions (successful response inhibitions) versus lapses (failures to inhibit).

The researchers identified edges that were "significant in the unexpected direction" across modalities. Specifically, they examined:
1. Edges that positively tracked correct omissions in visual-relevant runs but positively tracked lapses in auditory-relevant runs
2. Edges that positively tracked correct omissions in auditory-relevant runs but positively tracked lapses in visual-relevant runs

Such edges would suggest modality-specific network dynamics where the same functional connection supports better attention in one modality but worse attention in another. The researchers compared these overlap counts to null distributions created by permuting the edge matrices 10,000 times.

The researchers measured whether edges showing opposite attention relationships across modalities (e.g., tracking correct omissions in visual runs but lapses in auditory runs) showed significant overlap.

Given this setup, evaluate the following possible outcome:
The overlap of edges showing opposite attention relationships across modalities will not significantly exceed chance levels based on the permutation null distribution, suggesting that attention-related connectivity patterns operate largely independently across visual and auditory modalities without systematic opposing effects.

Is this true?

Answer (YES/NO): YES